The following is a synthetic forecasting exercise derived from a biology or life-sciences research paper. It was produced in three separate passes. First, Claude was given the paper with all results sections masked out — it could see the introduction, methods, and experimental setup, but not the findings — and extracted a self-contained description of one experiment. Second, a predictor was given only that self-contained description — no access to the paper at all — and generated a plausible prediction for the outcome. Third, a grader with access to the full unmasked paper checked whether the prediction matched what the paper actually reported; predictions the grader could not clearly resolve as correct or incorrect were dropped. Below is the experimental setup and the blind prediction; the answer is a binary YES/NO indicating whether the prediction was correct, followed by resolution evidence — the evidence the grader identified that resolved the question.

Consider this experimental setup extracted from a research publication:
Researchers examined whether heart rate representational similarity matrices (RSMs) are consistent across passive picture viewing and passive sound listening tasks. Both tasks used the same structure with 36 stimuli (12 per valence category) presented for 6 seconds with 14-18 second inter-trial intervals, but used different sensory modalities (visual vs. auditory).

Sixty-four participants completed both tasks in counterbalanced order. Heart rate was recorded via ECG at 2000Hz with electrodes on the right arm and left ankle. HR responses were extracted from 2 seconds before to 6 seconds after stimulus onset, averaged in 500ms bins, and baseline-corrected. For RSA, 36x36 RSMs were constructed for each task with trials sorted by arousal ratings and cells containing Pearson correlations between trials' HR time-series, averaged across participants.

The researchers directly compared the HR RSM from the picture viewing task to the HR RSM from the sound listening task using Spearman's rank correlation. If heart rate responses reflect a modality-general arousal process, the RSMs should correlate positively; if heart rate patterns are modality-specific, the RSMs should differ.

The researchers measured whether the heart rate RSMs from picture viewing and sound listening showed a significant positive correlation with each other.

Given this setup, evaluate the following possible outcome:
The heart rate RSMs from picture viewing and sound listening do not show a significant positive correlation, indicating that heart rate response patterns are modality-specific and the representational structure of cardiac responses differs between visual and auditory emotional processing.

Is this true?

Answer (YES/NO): YES